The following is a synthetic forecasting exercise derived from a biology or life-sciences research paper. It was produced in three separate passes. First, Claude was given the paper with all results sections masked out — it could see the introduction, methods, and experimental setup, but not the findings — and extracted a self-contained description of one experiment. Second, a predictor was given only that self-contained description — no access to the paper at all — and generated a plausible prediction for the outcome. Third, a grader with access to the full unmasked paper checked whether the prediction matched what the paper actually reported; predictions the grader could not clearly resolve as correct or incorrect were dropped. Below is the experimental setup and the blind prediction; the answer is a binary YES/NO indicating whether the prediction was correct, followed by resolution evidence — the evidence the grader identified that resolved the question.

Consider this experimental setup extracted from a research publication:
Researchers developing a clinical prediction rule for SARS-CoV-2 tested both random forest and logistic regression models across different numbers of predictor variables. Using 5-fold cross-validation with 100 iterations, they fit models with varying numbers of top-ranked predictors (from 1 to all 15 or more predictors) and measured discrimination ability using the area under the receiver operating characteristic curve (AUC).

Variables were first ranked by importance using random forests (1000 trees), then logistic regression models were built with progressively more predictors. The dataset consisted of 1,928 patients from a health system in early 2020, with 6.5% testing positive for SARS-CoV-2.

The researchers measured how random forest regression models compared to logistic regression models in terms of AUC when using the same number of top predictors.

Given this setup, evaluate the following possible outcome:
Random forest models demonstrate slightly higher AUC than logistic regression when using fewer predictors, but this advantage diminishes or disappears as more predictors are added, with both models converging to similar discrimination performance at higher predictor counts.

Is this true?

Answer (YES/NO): NO